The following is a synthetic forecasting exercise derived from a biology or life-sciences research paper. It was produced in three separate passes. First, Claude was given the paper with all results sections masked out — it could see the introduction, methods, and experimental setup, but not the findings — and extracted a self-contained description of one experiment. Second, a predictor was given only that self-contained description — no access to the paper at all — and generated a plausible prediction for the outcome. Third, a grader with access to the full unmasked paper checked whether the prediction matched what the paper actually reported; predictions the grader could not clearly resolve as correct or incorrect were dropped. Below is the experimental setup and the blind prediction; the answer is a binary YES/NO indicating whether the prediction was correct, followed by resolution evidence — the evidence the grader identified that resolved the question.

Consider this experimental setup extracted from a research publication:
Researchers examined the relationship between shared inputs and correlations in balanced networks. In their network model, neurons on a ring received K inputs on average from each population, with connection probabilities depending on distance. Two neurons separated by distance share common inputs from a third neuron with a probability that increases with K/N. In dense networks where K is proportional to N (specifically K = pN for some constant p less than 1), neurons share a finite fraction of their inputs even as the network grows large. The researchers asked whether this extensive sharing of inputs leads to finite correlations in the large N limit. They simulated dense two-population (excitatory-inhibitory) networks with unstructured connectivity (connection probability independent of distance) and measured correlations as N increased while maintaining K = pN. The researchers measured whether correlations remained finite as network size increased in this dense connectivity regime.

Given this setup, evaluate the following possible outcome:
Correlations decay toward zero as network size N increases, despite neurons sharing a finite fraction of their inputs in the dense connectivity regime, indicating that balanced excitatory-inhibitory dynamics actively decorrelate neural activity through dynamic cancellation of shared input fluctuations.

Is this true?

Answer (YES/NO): YES